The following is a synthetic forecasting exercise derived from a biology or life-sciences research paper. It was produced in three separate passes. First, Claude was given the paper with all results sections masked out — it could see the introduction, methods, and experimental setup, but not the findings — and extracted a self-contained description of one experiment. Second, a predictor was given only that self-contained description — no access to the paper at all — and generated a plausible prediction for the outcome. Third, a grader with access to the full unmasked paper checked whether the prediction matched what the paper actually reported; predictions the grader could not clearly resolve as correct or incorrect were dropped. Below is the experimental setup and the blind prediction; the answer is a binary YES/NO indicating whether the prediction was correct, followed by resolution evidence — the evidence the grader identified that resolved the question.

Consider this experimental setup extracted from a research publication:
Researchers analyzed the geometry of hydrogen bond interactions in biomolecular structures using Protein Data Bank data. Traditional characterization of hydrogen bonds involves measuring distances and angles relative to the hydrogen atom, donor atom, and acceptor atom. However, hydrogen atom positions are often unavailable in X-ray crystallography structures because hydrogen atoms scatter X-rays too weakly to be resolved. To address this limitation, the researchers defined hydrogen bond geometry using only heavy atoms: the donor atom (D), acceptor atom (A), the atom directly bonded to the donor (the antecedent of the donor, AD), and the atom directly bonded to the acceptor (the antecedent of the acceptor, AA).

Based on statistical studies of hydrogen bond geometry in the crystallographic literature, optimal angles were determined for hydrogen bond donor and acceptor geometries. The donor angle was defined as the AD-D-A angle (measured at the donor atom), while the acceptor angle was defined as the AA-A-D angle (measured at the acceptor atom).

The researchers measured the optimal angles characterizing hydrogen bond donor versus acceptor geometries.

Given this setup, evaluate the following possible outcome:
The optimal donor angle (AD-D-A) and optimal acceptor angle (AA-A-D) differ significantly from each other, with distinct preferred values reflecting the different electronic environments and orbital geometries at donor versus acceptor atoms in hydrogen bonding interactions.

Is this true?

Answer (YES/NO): YES